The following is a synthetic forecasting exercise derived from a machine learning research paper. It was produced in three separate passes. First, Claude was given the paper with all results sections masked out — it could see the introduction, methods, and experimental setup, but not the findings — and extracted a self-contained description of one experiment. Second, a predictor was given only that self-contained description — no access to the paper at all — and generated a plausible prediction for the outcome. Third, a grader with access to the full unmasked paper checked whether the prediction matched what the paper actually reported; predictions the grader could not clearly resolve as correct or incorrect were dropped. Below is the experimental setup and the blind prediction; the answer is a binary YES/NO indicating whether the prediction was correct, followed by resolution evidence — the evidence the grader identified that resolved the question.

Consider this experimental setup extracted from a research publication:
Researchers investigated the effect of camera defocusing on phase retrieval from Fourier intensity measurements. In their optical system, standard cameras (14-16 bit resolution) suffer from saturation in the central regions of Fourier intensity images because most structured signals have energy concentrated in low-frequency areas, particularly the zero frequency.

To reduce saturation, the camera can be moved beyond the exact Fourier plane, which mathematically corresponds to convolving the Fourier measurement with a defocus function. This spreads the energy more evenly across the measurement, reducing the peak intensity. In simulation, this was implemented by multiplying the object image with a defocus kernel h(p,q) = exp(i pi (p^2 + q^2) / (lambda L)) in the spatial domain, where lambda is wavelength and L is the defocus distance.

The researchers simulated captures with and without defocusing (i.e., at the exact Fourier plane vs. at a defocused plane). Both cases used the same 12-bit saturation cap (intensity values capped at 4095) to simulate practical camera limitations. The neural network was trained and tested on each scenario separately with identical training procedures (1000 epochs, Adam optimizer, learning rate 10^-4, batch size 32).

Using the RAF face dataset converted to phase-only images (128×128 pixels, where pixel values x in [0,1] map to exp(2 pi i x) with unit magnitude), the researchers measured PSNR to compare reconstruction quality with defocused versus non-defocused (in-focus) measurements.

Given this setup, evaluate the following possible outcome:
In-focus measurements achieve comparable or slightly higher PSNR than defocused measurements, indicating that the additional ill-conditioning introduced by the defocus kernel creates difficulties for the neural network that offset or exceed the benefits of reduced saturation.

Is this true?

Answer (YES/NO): NO